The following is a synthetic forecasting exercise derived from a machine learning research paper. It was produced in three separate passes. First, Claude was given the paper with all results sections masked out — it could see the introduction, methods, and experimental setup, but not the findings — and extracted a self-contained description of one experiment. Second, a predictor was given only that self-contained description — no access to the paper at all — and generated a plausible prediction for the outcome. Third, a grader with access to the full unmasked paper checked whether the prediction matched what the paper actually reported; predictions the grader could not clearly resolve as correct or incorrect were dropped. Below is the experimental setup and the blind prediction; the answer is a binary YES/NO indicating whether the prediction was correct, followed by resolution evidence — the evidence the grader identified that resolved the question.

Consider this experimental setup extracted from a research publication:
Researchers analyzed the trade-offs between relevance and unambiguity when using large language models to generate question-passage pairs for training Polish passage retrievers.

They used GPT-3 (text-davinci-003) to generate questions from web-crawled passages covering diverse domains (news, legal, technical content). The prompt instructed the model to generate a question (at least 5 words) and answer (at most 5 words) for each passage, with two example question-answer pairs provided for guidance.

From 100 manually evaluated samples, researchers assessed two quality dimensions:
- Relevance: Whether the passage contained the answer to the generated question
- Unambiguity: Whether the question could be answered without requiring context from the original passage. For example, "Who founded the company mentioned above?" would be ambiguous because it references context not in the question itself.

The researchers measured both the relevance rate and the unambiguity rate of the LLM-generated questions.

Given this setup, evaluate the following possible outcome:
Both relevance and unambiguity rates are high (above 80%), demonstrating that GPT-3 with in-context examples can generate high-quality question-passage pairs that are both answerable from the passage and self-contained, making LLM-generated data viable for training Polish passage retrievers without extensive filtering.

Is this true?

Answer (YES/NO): NO